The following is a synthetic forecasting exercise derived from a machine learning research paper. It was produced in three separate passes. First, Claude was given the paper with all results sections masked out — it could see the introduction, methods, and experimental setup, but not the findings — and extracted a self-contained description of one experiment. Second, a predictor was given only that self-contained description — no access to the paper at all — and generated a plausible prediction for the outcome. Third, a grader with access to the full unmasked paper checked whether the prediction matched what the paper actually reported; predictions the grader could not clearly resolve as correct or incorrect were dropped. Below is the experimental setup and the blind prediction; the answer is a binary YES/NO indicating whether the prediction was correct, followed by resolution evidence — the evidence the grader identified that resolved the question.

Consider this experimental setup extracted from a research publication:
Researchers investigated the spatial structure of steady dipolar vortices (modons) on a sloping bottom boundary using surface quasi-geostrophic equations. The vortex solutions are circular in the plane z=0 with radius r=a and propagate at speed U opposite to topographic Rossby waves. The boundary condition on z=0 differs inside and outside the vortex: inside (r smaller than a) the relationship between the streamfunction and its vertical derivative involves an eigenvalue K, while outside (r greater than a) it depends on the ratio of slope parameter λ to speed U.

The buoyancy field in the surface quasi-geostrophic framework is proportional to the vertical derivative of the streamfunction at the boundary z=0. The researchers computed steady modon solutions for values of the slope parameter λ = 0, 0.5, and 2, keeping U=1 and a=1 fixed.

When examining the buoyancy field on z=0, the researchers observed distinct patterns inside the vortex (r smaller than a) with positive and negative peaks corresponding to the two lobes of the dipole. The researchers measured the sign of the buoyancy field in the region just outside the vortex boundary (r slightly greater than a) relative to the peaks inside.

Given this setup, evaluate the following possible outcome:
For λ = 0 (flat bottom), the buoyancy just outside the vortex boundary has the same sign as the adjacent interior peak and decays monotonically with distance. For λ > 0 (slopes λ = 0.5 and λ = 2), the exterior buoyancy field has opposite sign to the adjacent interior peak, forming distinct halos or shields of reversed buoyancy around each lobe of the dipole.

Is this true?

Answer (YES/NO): NO